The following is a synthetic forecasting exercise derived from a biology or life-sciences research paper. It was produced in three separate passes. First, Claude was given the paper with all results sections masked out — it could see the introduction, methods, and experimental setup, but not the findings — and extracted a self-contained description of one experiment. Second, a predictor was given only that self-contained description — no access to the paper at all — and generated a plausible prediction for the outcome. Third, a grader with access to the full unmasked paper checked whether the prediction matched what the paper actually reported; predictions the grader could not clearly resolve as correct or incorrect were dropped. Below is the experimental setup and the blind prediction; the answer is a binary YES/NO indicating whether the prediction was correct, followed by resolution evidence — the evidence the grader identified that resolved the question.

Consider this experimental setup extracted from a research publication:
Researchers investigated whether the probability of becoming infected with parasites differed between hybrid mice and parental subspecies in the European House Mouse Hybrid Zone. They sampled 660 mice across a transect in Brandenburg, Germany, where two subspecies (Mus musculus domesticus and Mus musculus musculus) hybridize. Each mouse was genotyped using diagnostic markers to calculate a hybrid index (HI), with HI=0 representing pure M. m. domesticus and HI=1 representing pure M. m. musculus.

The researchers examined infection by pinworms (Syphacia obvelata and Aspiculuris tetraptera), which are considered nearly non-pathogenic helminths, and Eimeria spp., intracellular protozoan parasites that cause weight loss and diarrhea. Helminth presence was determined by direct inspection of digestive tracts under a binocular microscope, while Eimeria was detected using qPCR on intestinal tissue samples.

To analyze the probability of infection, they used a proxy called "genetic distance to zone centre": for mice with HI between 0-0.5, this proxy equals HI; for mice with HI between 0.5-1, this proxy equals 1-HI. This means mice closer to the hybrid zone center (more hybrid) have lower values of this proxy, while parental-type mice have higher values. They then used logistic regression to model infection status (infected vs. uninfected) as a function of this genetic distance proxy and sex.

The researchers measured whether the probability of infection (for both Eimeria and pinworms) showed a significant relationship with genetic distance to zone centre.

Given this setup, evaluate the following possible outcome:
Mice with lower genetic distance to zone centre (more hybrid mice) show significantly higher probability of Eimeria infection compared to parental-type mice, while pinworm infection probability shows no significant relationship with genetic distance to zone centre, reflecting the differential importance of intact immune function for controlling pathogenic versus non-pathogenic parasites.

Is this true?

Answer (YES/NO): NO